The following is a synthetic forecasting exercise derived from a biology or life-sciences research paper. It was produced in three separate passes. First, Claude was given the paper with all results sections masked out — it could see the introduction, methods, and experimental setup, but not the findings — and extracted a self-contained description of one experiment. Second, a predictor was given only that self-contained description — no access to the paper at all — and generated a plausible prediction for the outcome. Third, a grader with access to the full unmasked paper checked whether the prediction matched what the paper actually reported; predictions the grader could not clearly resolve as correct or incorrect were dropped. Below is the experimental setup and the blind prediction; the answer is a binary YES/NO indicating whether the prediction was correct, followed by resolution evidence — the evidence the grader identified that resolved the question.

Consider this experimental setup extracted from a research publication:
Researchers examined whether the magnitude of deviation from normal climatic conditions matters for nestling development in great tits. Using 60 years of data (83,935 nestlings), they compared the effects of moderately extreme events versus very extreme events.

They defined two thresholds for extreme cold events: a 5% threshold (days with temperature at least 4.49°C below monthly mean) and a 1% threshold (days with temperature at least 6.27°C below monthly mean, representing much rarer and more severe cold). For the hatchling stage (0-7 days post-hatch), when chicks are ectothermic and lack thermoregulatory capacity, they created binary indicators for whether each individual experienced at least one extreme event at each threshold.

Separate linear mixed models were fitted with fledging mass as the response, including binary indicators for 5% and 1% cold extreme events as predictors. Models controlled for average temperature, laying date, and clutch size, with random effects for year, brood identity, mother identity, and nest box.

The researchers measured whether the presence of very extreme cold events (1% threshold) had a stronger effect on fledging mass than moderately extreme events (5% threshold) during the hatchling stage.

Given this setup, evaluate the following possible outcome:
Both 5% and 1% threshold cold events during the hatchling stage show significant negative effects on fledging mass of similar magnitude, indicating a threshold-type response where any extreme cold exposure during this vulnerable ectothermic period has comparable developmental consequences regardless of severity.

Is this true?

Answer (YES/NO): NO